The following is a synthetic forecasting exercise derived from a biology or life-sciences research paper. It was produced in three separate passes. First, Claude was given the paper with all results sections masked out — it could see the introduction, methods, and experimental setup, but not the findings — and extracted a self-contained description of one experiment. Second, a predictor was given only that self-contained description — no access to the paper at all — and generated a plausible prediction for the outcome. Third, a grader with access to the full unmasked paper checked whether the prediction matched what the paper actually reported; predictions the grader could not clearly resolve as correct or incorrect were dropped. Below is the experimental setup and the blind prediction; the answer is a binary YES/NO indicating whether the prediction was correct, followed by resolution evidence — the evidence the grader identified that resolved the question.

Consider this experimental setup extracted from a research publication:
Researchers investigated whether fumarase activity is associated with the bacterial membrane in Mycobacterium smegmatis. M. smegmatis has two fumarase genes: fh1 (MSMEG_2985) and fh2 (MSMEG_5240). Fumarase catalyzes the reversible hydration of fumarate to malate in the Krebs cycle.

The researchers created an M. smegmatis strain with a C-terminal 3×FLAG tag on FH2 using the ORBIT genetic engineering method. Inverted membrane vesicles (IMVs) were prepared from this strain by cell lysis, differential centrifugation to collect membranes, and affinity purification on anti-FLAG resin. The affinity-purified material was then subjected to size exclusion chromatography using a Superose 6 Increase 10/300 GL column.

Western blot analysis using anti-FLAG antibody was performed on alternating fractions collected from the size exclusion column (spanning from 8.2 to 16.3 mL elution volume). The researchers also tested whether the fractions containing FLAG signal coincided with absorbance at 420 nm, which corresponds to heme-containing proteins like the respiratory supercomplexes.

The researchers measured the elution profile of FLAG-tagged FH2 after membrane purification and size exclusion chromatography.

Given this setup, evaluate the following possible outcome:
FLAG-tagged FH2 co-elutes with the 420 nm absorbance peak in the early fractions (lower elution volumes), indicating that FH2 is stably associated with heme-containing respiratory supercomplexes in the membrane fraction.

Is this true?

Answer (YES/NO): NO